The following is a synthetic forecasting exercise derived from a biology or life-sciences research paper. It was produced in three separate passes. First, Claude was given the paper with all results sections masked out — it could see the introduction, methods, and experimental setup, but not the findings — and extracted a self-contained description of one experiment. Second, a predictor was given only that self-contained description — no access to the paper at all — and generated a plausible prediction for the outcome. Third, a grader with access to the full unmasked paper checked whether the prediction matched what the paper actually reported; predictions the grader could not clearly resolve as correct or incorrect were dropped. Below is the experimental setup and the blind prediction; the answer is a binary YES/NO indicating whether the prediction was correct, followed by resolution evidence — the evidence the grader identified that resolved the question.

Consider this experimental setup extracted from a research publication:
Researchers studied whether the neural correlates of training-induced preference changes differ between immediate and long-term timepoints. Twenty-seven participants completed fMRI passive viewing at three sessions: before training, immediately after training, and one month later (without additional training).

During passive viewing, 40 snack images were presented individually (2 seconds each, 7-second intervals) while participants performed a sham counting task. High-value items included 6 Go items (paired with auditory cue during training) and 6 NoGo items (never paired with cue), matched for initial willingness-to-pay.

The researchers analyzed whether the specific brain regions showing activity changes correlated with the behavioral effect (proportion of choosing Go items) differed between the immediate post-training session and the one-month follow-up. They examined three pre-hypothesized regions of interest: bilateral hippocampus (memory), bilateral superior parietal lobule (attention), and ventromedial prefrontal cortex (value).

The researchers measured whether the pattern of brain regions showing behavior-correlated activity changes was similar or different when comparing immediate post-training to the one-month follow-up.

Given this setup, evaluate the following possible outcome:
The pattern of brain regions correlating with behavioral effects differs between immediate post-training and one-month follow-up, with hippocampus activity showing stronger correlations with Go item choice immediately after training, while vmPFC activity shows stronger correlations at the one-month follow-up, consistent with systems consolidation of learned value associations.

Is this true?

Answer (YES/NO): NO